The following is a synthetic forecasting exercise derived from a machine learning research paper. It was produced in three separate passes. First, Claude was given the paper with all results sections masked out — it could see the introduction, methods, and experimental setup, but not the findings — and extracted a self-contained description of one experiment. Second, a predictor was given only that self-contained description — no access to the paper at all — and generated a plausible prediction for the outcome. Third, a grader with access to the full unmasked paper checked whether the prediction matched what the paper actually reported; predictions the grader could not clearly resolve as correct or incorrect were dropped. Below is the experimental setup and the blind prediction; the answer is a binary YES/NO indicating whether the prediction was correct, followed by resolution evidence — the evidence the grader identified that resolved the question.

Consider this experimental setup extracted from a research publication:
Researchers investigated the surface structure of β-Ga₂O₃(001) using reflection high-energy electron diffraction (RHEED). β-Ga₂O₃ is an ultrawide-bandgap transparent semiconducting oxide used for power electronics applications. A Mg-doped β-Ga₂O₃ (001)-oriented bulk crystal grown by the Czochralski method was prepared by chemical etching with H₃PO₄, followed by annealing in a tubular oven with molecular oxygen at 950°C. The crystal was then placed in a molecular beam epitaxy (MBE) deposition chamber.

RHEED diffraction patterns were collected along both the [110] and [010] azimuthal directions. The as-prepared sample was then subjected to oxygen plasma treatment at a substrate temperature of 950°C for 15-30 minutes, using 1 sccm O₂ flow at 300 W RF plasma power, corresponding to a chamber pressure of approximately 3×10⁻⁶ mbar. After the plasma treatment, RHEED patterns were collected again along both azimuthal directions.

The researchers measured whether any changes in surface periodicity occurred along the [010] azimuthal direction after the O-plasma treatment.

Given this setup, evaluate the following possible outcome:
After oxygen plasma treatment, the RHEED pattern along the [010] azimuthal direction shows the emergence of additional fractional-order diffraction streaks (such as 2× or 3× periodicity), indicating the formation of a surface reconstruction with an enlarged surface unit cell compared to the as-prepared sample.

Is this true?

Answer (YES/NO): YES